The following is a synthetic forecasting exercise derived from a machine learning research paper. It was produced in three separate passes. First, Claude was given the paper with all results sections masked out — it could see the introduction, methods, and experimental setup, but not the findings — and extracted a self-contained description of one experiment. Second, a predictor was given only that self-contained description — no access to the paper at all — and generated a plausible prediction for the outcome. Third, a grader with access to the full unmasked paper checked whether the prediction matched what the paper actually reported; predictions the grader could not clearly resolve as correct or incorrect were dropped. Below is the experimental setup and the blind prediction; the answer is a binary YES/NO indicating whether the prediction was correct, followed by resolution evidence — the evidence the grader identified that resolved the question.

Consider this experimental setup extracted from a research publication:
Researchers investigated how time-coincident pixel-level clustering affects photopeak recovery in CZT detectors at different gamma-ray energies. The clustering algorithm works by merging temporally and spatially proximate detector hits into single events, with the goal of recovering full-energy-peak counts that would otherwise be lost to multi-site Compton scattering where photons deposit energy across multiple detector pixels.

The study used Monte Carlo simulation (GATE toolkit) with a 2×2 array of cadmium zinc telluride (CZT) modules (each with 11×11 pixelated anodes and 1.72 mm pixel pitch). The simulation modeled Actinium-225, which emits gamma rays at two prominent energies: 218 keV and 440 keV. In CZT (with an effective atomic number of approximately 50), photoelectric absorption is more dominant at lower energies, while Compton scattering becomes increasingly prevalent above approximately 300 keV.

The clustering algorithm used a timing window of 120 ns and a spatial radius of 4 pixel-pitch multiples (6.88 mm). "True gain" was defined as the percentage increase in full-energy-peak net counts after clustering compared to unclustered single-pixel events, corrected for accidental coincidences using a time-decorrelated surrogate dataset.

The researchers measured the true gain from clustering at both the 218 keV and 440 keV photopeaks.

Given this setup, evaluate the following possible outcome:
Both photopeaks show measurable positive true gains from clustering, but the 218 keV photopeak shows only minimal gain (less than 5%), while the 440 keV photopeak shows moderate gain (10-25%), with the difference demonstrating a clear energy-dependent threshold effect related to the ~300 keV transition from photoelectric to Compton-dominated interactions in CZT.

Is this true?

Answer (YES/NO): NO